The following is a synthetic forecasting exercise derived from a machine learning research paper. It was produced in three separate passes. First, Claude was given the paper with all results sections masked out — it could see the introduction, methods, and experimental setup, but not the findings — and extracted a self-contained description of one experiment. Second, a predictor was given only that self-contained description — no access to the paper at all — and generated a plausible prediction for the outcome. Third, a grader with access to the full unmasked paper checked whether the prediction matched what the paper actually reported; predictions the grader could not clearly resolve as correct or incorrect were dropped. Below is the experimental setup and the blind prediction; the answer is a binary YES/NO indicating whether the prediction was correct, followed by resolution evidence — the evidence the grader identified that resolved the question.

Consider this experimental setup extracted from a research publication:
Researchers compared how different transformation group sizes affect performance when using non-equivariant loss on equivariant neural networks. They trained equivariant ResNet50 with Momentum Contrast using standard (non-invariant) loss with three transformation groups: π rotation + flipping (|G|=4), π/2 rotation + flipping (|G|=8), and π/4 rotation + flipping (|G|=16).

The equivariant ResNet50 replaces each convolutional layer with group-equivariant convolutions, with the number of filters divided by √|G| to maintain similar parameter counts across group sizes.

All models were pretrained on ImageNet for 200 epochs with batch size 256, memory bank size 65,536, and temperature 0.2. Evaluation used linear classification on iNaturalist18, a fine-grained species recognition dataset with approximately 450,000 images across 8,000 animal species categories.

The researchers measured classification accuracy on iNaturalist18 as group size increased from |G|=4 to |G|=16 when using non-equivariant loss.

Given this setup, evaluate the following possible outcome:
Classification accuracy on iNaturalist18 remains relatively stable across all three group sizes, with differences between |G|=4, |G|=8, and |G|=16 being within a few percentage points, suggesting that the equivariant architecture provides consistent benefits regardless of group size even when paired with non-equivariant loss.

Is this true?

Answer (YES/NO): NO